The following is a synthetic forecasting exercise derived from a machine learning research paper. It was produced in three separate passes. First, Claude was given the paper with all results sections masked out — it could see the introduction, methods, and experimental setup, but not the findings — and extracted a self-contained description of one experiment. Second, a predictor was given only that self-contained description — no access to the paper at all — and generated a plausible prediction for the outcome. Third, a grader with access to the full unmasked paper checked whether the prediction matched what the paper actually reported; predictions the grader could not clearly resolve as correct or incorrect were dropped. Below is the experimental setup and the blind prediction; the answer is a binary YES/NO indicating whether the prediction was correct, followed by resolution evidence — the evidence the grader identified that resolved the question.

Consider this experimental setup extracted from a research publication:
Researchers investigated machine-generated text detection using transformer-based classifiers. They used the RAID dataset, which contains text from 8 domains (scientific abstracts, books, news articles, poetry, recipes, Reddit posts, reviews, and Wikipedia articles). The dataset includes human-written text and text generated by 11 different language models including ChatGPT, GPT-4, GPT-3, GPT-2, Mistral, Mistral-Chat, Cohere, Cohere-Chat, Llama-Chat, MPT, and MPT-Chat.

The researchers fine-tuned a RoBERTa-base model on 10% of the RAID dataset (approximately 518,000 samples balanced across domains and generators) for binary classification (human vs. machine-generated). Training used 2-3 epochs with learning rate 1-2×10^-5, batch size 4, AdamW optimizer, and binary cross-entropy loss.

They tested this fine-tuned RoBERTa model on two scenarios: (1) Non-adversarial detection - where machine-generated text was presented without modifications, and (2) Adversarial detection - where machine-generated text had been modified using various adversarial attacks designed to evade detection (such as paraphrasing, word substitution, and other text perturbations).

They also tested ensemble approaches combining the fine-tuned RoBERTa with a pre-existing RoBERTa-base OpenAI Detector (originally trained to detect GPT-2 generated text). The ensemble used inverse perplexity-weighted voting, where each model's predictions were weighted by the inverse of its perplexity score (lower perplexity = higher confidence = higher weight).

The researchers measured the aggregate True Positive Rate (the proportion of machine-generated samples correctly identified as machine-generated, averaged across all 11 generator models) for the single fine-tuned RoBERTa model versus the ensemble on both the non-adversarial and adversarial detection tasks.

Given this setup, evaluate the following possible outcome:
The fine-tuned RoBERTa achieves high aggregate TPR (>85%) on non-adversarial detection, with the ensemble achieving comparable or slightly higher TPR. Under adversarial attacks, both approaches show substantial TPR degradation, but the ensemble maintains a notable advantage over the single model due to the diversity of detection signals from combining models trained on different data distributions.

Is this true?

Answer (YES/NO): NO